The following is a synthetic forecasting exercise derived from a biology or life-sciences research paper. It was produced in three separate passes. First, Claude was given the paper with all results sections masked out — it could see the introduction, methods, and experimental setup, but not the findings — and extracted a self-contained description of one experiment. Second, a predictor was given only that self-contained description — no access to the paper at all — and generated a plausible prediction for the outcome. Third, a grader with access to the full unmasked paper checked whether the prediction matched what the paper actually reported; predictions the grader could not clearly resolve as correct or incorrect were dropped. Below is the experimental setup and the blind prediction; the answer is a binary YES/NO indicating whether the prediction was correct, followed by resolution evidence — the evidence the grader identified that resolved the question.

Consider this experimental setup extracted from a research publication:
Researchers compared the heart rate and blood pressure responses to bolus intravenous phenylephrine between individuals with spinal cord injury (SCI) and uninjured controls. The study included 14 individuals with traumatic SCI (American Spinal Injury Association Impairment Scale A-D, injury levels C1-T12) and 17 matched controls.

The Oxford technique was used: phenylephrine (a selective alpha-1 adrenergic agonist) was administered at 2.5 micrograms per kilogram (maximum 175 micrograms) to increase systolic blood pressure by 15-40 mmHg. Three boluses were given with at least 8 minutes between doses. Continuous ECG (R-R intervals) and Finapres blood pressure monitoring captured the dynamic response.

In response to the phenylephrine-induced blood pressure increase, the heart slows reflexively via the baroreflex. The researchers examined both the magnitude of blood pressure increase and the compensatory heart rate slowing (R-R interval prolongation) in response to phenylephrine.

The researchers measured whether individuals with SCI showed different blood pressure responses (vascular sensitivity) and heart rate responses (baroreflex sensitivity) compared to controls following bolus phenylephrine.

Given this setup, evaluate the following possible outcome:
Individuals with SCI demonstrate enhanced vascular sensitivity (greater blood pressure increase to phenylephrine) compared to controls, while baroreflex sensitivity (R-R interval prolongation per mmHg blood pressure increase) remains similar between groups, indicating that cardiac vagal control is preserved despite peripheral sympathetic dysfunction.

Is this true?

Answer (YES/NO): NO